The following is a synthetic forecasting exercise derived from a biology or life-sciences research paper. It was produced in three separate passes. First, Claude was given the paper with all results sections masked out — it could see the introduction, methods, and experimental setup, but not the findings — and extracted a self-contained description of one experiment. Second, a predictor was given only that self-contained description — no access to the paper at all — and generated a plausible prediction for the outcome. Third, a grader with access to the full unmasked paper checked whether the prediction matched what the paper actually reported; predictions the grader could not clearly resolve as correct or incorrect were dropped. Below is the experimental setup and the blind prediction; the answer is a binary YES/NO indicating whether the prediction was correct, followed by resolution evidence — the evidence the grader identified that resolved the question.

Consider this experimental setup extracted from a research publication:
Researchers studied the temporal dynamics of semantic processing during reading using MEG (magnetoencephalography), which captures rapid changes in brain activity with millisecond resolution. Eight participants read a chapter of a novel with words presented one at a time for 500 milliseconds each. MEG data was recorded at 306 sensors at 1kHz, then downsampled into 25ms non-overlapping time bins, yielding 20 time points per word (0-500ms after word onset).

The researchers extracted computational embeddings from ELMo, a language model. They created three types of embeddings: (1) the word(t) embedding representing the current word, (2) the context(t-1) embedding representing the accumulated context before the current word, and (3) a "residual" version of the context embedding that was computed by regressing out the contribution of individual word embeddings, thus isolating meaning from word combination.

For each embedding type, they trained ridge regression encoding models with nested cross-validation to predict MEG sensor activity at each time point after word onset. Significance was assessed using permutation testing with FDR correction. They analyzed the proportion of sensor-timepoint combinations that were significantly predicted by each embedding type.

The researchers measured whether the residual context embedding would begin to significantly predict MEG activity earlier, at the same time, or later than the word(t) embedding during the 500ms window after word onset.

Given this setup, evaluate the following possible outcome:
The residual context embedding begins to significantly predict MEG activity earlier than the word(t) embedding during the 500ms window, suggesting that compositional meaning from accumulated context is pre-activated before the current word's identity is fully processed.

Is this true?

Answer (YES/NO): NO